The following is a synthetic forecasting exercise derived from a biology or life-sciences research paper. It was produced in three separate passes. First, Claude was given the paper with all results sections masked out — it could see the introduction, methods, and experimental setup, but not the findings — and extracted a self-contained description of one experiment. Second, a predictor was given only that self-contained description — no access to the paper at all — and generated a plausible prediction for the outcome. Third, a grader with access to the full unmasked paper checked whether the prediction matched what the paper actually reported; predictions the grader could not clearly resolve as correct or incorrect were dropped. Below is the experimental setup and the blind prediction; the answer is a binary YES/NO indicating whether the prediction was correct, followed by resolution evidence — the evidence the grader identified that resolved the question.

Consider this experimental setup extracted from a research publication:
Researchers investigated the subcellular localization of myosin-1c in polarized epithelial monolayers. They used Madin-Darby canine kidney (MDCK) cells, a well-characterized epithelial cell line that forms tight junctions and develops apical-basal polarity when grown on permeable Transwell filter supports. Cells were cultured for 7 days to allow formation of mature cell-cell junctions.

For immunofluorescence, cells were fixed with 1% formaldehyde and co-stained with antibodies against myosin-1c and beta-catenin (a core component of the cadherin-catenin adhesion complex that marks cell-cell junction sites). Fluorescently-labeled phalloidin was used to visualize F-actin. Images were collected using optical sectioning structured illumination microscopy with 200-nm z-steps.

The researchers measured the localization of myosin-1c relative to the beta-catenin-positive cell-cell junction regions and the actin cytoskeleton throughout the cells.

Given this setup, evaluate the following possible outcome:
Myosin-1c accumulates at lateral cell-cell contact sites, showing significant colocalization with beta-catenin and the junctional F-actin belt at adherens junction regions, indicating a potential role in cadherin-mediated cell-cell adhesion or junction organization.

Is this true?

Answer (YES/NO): YES